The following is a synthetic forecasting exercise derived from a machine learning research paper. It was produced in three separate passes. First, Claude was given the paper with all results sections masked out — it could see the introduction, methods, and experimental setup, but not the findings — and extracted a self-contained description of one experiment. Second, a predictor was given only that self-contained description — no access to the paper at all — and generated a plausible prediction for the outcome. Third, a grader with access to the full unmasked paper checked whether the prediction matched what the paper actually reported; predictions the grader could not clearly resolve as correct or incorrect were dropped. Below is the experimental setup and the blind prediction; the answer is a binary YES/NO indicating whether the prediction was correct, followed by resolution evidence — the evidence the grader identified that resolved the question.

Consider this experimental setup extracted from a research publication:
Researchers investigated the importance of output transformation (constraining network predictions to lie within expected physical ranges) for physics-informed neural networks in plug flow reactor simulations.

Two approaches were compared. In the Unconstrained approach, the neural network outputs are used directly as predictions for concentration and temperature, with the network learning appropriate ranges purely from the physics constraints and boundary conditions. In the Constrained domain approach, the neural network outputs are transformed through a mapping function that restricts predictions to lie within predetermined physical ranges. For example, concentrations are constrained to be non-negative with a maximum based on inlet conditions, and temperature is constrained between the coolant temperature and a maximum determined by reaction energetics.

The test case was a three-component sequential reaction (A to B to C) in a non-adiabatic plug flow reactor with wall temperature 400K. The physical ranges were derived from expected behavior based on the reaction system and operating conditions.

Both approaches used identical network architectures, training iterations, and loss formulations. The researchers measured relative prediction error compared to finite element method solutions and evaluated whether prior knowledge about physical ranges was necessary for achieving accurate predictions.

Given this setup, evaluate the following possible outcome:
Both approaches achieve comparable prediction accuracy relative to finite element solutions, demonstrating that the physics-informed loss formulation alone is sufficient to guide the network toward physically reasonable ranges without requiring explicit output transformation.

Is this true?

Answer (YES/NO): YES